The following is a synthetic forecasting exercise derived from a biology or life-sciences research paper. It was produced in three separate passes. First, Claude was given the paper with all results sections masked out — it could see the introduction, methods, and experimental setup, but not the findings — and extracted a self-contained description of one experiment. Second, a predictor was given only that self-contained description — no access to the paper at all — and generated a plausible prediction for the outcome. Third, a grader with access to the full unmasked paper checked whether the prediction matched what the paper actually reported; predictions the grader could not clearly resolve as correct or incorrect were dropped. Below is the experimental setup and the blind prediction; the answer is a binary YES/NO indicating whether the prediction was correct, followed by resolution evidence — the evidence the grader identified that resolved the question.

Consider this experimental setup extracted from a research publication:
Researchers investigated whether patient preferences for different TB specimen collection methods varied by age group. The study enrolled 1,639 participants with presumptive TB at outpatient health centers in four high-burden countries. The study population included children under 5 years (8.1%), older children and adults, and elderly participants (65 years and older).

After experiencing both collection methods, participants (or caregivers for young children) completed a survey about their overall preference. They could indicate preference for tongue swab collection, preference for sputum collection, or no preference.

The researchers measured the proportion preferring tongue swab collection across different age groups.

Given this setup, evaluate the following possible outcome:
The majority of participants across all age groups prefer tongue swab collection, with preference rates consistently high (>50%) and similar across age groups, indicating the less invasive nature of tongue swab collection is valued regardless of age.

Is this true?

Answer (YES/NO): NO